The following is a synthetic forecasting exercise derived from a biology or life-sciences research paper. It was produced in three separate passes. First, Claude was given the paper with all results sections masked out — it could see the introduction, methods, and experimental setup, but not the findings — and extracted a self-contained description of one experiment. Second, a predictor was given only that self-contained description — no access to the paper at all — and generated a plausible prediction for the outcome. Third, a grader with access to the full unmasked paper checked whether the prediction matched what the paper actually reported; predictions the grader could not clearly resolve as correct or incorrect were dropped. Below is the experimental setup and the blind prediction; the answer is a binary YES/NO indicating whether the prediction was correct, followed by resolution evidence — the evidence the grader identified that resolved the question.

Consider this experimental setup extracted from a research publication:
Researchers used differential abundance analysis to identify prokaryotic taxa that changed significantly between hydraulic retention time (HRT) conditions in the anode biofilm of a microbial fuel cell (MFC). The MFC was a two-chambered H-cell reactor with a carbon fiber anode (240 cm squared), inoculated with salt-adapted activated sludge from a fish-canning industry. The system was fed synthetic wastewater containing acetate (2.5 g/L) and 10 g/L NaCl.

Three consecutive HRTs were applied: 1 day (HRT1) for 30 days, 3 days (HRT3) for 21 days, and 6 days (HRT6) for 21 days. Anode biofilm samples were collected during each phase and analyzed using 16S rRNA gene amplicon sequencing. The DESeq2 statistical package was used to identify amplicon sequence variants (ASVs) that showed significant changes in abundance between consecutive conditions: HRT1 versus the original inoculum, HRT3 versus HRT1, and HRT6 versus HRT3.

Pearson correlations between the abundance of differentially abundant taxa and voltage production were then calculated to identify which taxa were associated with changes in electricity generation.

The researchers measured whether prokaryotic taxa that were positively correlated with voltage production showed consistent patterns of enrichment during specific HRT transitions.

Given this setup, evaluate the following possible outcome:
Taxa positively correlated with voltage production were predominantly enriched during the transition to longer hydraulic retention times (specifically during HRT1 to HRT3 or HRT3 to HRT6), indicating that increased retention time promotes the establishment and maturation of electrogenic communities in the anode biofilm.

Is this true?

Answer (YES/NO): NO